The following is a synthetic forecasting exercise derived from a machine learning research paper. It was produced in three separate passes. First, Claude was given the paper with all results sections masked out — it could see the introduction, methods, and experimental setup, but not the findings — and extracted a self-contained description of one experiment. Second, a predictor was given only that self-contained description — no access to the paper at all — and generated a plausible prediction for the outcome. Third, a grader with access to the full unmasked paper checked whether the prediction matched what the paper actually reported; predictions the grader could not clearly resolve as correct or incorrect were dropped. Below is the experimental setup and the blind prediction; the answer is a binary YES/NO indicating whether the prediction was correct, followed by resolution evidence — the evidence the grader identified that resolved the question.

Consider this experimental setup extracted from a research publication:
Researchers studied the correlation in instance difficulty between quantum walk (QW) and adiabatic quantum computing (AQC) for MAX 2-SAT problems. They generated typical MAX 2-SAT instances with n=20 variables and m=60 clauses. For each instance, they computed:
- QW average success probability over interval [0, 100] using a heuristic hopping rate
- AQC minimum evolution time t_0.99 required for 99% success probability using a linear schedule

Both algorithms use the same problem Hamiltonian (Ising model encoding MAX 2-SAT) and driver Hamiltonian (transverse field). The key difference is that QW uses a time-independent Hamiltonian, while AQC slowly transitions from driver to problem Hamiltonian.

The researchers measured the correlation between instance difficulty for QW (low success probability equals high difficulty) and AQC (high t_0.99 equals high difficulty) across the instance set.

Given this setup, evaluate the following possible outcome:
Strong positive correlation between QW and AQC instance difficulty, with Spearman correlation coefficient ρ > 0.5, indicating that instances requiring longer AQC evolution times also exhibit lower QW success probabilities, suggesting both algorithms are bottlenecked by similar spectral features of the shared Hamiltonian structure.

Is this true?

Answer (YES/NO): NO